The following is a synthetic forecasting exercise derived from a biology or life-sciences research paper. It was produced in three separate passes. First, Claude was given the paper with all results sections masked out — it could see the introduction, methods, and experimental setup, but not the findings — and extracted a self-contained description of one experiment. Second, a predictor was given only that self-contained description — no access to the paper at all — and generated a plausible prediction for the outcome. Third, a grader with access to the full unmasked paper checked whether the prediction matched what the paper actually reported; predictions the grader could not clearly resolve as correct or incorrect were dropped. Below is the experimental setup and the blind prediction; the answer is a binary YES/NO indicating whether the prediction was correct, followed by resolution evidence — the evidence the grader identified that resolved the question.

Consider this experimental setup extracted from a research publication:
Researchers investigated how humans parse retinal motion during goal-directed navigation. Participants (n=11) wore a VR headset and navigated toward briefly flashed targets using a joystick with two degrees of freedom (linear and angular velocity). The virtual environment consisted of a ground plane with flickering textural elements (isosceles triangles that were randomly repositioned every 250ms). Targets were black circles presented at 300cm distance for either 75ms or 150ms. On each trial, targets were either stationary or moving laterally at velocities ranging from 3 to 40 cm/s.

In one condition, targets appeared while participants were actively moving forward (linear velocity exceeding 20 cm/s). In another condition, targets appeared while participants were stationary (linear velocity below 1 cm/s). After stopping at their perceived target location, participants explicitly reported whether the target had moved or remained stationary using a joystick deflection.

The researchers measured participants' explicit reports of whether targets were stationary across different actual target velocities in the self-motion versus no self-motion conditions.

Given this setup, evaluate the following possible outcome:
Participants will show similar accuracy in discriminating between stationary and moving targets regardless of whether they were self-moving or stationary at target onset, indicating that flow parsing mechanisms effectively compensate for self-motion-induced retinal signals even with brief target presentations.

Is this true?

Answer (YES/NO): NO